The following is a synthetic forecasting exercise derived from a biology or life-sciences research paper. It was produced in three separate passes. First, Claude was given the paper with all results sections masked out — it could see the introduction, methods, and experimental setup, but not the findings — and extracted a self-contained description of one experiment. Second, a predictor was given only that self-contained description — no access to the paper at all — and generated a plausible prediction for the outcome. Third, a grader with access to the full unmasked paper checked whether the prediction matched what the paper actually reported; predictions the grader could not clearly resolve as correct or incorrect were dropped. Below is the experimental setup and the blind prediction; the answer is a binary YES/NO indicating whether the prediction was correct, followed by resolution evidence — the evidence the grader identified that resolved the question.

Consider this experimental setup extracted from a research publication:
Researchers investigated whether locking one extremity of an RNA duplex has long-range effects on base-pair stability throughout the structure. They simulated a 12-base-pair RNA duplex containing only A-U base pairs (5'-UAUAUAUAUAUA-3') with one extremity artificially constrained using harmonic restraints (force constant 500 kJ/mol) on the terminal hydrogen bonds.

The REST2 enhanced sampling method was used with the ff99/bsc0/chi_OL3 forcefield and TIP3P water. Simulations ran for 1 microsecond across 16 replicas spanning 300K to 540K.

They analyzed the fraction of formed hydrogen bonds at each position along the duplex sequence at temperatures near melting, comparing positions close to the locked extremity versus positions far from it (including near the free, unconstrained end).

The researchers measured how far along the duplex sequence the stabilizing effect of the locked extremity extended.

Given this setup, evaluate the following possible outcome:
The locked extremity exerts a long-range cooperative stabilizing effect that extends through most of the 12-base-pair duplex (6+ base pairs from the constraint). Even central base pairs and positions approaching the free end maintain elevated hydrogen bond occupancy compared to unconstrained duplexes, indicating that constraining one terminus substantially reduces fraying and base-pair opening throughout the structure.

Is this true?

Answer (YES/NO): YES